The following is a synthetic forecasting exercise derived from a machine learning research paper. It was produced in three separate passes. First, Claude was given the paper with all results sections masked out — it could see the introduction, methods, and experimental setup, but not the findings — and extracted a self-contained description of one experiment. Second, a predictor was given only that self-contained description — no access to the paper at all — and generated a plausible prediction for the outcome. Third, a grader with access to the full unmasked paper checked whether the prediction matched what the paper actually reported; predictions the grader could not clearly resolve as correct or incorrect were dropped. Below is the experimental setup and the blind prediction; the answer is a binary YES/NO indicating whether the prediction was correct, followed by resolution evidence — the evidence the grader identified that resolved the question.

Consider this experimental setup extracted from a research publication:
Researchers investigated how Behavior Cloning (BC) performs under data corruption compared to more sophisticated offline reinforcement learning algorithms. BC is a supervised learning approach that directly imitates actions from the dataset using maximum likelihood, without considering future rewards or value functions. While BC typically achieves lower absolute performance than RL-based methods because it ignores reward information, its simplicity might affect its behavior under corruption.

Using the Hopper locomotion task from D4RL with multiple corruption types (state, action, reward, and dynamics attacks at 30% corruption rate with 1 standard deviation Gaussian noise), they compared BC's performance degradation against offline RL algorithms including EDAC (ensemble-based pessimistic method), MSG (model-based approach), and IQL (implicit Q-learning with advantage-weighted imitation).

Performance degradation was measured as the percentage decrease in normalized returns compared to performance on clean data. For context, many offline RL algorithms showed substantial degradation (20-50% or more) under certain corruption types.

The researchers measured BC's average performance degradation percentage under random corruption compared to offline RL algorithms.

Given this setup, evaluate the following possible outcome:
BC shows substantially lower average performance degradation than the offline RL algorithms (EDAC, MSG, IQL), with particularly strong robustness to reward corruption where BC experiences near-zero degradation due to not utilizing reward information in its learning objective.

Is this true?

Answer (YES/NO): YES